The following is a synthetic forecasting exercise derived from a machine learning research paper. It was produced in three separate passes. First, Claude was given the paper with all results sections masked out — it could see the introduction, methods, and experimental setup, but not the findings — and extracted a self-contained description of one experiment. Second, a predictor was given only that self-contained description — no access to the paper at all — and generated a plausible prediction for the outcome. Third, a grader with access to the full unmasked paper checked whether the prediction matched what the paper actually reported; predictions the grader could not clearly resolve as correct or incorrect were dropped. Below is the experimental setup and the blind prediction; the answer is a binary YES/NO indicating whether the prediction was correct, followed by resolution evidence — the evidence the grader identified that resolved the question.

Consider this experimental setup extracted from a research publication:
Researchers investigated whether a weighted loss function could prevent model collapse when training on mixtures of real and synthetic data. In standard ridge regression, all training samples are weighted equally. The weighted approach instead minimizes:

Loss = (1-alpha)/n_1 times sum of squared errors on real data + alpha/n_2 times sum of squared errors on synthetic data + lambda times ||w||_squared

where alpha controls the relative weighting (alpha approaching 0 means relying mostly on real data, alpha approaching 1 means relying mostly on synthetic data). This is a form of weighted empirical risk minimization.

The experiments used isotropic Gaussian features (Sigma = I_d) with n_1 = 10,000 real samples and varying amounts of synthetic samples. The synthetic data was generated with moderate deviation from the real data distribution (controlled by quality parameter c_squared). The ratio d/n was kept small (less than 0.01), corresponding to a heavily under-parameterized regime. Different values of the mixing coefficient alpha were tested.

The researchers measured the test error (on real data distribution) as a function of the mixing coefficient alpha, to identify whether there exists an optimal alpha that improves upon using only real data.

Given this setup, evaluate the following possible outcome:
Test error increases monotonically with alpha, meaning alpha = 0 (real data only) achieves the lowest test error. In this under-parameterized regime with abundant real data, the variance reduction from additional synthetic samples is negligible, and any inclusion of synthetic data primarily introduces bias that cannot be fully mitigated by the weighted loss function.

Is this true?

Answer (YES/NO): NO